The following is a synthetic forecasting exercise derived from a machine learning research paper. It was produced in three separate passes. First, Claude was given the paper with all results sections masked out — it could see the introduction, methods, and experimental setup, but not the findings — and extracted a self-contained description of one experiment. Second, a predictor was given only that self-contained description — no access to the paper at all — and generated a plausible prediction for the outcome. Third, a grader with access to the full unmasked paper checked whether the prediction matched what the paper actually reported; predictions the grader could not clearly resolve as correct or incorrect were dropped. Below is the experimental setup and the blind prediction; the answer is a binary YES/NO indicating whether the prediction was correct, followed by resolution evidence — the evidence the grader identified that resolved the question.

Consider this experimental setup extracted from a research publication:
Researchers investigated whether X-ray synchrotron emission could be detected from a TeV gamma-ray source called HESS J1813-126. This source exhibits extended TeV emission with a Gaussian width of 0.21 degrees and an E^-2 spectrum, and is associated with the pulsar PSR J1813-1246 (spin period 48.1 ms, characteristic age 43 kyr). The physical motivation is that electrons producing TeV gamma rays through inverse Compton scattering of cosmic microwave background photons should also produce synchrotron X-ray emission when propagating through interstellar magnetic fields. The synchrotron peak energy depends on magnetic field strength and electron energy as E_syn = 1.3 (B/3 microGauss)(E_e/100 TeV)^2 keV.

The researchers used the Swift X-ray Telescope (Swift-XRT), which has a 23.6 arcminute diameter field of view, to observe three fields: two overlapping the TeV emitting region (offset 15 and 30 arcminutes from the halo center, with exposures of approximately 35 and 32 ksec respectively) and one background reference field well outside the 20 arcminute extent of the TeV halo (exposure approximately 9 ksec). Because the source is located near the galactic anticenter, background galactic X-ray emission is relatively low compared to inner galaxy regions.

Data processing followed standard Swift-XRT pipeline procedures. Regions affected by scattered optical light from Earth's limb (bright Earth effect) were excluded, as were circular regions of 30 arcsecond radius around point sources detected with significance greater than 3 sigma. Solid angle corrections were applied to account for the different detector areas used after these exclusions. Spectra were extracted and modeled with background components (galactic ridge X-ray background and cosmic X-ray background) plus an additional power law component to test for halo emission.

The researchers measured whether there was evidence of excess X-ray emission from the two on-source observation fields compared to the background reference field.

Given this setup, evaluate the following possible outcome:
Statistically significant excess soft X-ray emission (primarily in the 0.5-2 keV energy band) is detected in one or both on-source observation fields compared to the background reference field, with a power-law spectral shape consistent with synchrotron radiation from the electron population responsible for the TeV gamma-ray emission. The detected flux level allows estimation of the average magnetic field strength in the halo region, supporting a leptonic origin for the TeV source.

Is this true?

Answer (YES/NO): NO